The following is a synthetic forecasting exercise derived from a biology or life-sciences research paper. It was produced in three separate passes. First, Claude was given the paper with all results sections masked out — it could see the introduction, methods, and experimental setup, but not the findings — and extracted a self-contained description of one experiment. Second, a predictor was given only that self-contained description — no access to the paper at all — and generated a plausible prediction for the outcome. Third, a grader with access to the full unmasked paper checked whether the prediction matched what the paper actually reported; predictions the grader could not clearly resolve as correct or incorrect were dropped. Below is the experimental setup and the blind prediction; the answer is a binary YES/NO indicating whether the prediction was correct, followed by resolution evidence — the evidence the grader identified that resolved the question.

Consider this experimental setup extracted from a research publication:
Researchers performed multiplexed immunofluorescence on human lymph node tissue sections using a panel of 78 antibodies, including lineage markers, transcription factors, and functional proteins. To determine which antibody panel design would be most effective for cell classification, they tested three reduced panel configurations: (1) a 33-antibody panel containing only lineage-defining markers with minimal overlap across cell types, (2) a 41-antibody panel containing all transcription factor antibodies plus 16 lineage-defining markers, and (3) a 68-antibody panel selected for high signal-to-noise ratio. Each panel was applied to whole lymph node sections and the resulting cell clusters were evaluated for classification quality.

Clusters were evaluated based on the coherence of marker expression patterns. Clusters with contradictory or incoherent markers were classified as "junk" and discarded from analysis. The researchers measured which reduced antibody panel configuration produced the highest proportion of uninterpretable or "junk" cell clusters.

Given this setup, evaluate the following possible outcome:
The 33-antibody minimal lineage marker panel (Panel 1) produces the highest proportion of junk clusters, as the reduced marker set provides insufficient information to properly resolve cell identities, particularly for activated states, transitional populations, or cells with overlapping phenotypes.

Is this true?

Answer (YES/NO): NO